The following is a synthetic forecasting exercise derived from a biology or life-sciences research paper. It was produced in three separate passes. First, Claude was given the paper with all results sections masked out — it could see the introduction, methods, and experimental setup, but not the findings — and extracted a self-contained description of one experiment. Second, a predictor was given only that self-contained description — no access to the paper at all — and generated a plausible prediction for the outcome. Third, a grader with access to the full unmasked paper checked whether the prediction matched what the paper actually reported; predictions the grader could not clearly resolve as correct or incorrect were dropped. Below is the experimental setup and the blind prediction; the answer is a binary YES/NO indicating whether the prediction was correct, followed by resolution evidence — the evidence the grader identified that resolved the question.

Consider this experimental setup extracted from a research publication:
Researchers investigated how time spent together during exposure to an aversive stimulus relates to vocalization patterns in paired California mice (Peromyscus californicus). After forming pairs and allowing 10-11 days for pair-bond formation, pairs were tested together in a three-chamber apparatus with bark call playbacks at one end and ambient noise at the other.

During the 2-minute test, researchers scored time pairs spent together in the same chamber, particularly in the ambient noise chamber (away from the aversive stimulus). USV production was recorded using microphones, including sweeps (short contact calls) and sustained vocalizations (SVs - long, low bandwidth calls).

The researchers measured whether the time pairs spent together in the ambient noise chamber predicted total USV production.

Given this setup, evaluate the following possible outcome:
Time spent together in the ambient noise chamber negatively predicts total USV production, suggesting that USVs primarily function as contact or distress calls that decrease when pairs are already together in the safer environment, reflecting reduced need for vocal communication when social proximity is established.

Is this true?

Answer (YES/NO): NO